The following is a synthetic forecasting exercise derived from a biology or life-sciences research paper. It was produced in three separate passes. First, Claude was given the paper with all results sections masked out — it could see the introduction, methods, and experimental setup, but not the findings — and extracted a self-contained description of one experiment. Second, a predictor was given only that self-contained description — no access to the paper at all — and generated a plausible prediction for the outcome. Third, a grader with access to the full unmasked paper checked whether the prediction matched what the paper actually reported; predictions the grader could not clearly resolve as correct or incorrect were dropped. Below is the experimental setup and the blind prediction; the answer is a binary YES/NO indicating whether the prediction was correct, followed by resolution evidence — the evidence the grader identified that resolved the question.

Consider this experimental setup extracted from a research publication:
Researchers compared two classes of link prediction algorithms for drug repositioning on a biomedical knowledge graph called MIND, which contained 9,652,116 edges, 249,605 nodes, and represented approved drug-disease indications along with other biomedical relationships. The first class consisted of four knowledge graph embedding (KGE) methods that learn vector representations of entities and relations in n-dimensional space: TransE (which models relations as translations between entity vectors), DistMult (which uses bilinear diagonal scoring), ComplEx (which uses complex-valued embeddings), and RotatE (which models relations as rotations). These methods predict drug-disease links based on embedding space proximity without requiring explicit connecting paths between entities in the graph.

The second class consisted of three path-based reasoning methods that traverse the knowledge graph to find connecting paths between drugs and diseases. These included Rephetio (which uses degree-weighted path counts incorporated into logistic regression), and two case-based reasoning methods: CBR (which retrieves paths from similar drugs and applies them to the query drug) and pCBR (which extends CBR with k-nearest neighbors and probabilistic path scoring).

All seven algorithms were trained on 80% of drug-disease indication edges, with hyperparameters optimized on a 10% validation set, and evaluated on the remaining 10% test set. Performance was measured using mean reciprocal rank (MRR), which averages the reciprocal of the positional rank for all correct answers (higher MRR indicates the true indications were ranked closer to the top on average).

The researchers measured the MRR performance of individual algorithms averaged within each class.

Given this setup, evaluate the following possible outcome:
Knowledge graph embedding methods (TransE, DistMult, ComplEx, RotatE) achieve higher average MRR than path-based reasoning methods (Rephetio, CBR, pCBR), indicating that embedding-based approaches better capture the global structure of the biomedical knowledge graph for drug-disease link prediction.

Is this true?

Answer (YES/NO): NO